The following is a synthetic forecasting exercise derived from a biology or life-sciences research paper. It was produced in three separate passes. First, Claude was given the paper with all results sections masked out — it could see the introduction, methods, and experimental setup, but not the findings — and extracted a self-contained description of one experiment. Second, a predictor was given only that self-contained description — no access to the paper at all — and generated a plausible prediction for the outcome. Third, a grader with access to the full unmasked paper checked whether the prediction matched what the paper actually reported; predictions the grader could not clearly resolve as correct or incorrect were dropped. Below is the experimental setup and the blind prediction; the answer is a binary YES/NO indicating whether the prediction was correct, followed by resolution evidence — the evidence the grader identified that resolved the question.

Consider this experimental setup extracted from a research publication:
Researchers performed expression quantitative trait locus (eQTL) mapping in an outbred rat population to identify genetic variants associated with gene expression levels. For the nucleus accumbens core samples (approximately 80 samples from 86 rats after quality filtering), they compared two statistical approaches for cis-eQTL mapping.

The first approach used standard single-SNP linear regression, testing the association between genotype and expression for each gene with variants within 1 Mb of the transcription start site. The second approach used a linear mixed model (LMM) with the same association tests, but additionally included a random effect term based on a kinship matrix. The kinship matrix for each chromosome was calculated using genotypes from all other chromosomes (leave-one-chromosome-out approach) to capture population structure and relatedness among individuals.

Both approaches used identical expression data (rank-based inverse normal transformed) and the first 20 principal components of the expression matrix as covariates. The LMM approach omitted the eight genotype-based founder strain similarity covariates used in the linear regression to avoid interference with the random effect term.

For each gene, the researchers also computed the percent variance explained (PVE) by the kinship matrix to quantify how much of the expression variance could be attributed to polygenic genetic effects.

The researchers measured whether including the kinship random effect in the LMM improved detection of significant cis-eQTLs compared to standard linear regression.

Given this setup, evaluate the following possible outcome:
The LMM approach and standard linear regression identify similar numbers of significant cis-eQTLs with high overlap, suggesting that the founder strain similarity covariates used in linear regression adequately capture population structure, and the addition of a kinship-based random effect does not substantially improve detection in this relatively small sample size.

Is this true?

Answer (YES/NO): YES